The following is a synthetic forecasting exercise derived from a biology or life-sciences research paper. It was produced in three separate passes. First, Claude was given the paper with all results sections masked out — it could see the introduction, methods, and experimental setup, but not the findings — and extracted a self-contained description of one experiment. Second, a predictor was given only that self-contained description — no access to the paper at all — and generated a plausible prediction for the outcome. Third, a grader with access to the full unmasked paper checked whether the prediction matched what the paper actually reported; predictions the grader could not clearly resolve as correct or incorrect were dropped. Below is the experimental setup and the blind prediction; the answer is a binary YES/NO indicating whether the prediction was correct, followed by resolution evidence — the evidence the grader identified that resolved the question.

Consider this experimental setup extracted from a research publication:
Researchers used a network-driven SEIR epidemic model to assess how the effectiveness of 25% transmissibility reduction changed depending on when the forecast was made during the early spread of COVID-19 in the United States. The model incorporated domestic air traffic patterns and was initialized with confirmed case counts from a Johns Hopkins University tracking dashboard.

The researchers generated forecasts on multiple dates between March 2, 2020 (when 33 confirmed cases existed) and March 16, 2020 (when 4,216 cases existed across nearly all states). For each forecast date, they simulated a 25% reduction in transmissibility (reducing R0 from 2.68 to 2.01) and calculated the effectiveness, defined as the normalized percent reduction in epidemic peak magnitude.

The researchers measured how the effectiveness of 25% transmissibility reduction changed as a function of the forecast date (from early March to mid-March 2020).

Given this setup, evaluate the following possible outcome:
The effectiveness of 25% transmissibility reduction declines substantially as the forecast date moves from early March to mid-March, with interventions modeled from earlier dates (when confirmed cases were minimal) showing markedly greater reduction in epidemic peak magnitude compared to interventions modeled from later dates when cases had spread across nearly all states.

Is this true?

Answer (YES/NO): NO